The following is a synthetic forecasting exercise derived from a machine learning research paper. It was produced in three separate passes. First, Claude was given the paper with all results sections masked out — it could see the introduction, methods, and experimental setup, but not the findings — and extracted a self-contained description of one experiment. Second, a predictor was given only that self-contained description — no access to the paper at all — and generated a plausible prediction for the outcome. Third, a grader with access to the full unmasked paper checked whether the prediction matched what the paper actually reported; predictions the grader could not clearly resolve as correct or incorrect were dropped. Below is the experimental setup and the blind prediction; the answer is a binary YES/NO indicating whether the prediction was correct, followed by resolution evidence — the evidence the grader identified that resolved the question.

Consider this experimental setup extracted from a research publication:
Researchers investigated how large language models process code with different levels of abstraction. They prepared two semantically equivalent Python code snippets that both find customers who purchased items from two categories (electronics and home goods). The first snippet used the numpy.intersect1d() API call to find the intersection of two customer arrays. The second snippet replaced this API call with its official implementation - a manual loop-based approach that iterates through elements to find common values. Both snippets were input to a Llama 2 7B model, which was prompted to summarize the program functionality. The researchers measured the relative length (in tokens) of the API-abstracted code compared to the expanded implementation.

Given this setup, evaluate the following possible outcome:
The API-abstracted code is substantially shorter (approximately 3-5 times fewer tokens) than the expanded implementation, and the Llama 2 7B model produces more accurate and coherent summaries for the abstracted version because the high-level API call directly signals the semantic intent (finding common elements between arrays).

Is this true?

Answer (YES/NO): NO